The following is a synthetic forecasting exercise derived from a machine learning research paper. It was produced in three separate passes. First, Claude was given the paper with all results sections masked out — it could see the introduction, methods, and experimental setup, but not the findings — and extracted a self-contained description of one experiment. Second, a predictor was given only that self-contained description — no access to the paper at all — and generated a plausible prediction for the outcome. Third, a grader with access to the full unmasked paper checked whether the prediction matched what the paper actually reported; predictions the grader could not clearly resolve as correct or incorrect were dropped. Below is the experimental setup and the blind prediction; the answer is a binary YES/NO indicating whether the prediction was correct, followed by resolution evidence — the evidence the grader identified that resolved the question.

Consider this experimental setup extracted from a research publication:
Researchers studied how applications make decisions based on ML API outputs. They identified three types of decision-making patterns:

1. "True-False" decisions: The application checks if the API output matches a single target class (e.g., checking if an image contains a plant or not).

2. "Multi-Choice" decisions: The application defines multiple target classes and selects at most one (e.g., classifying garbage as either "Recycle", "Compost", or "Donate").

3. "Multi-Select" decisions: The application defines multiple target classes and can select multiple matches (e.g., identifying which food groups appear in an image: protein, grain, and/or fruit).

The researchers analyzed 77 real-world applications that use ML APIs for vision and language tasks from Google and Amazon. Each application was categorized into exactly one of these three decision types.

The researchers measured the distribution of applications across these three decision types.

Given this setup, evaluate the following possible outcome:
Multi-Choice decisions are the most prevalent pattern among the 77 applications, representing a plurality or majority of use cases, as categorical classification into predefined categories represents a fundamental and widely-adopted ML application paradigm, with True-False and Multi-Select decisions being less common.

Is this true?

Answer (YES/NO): YES